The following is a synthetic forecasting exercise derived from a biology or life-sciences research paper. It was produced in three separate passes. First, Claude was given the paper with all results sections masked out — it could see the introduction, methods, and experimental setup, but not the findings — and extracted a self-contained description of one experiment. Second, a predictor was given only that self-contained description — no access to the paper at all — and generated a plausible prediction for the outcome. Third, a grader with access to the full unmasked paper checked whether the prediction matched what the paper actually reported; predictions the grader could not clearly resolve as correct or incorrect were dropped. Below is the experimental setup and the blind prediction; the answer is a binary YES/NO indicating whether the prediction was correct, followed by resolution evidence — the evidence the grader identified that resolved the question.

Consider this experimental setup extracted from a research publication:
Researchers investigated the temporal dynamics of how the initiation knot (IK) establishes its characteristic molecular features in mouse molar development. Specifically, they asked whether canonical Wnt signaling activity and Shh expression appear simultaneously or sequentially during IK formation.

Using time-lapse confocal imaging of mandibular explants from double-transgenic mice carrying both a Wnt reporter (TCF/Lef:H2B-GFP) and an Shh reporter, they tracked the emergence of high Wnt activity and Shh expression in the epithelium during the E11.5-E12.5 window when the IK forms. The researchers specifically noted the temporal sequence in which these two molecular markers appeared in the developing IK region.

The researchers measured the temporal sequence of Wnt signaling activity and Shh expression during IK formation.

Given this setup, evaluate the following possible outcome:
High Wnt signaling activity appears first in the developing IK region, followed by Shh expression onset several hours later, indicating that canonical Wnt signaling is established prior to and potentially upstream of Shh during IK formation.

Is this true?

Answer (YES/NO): NO